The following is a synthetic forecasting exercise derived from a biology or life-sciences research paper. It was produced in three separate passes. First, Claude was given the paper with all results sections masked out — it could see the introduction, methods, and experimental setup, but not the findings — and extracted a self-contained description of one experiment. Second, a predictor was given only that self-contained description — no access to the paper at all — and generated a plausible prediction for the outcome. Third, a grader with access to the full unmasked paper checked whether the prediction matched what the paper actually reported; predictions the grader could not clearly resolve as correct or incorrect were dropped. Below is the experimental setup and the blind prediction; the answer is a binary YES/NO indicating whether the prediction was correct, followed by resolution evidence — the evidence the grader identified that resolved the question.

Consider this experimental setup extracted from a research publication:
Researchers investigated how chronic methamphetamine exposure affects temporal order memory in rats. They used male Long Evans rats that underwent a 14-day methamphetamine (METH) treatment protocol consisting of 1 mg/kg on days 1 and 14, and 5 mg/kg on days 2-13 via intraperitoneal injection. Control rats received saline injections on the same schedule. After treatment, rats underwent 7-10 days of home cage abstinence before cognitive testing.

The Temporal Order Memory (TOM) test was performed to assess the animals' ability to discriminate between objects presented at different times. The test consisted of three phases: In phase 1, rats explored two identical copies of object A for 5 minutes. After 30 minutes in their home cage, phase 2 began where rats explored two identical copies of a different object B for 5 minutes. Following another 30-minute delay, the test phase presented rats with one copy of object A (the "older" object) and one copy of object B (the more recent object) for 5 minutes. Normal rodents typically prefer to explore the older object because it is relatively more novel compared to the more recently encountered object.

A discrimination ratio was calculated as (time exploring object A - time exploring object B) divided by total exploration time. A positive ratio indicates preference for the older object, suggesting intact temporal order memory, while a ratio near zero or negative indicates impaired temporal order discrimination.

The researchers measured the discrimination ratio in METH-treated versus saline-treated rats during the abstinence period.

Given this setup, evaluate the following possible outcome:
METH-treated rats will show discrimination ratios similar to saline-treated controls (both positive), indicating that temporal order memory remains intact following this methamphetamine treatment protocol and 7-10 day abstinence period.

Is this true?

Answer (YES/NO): NO